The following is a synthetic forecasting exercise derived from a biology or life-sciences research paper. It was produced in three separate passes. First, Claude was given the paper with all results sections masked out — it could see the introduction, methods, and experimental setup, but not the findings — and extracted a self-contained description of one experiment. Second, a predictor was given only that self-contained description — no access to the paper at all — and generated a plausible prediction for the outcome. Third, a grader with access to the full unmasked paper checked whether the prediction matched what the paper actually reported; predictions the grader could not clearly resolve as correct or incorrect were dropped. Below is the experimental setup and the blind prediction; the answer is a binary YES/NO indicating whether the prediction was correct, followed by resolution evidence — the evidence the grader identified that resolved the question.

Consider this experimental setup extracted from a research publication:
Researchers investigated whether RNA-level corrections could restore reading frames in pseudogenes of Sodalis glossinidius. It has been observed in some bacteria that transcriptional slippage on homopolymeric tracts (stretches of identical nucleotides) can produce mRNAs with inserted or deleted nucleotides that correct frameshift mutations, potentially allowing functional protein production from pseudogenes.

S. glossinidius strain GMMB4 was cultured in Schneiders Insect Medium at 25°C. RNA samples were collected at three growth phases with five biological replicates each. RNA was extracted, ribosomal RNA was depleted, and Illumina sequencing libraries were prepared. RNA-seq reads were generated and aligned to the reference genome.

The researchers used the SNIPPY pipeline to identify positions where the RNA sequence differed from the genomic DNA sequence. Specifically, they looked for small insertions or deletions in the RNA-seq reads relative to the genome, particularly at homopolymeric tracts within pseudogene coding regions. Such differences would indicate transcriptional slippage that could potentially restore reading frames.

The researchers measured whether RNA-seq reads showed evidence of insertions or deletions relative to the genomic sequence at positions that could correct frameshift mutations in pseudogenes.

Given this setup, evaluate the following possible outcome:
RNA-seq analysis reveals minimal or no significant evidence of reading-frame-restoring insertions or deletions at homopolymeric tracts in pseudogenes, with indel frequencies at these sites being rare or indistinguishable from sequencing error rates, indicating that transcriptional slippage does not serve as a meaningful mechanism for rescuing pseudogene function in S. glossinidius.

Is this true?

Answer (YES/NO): NO